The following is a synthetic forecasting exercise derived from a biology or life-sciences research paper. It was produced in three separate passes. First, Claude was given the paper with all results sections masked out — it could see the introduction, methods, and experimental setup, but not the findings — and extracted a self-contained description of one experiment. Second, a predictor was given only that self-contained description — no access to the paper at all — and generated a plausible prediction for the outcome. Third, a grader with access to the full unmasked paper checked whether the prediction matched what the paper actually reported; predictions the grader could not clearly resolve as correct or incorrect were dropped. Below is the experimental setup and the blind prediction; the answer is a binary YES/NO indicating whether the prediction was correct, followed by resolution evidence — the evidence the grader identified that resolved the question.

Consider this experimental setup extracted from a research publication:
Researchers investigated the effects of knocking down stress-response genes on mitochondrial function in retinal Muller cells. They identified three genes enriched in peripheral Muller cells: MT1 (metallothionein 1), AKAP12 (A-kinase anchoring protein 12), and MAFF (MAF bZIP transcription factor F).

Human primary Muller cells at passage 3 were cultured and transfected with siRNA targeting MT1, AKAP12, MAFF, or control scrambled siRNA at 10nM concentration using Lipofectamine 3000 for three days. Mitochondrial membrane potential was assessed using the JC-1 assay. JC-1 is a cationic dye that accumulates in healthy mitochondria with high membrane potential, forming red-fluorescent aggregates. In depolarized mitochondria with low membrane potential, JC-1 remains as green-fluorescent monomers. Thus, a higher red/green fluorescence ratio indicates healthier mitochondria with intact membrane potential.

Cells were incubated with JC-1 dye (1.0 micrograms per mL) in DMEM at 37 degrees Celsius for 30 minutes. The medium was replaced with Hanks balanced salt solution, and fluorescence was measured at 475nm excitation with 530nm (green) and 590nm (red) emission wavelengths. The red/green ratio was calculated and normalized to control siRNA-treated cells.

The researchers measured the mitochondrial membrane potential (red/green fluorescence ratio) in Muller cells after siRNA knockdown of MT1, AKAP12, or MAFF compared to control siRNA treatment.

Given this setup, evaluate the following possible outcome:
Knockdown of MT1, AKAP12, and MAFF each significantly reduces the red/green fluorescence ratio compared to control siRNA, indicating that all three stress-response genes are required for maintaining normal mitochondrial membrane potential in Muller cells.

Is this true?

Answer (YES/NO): NO